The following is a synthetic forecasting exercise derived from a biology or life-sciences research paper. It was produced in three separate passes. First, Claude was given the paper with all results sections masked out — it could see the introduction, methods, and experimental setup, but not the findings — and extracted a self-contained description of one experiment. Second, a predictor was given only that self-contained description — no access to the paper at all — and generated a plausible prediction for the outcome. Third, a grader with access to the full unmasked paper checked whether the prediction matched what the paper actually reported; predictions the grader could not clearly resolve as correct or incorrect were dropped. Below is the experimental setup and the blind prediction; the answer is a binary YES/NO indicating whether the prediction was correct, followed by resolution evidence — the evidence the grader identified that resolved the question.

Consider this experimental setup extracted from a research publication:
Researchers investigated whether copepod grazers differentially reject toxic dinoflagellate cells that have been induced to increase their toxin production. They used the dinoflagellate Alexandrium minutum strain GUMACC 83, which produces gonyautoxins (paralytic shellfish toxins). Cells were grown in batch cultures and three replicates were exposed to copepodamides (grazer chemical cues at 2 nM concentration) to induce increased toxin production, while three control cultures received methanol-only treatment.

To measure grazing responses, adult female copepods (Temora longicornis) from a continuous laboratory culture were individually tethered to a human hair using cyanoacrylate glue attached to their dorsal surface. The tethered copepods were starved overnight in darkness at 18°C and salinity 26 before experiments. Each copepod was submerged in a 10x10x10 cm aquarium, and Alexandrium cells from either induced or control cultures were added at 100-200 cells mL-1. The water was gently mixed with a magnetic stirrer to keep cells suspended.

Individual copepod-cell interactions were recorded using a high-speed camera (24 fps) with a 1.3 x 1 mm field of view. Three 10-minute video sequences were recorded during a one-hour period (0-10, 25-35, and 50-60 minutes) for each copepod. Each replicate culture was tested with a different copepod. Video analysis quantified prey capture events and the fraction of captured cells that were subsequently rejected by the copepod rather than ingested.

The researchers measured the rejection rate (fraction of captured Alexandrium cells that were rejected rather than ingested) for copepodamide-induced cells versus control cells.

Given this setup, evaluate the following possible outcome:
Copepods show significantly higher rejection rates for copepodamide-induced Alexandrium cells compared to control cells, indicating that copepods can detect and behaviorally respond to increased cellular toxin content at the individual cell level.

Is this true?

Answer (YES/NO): YES